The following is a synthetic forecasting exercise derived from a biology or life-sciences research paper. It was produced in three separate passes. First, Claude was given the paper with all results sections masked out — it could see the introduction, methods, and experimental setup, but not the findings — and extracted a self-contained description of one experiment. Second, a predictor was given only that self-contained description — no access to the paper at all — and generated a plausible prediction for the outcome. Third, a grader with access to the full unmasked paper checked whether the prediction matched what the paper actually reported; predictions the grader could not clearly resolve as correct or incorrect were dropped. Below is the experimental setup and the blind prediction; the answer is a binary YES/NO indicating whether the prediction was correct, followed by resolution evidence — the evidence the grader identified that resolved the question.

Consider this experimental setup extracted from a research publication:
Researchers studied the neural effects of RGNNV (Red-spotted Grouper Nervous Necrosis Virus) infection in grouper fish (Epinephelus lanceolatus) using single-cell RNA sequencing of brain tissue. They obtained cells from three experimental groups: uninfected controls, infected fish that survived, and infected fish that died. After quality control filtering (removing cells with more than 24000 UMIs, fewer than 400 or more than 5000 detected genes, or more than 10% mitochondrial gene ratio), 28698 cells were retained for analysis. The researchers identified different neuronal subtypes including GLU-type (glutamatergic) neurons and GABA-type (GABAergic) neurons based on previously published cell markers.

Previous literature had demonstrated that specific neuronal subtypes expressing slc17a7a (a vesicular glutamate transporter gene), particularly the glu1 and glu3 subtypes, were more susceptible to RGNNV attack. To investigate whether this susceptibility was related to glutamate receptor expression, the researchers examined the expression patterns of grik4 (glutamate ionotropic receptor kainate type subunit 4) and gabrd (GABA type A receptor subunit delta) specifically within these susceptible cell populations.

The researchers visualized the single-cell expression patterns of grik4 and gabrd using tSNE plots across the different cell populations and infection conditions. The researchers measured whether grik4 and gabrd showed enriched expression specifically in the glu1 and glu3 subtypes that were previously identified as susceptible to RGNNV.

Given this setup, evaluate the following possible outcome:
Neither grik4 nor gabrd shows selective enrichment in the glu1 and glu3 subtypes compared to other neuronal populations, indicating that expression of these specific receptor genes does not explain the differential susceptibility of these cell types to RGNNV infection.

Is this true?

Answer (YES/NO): NO